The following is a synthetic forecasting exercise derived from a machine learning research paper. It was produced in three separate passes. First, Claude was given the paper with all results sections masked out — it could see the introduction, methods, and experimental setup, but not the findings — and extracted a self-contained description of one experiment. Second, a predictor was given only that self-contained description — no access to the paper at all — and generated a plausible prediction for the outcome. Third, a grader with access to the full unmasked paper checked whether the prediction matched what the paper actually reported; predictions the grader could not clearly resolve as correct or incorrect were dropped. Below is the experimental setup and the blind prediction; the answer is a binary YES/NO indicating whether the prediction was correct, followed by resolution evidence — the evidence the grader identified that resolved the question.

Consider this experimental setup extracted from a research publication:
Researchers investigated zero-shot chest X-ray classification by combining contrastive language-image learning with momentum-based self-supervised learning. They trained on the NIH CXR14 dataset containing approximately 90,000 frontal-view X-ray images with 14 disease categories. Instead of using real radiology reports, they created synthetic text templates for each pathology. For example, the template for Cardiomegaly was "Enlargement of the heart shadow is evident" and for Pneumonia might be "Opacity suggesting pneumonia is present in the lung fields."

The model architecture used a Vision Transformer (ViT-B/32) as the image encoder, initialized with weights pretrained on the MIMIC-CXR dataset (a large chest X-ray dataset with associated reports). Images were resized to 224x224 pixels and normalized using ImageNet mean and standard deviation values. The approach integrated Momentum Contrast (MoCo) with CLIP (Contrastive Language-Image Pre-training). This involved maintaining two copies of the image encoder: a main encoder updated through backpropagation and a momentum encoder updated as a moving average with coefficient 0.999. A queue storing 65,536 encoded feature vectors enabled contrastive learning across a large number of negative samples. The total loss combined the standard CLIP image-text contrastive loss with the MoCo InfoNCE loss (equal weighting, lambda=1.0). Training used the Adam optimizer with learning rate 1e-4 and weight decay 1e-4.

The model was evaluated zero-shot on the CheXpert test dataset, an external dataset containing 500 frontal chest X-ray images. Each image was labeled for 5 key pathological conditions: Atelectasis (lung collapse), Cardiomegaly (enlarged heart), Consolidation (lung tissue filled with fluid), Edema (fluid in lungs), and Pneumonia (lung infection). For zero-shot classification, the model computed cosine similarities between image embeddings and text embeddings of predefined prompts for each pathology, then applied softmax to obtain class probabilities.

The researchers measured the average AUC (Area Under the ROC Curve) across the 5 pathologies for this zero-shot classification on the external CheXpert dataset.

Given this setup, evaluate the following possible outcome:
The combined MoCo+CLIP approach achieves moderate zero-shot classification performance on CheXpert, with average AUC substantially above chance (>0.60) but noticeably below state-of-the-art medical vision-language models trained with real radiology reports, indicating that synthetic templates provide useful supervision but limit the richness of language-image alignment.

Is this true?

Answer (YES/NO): NO